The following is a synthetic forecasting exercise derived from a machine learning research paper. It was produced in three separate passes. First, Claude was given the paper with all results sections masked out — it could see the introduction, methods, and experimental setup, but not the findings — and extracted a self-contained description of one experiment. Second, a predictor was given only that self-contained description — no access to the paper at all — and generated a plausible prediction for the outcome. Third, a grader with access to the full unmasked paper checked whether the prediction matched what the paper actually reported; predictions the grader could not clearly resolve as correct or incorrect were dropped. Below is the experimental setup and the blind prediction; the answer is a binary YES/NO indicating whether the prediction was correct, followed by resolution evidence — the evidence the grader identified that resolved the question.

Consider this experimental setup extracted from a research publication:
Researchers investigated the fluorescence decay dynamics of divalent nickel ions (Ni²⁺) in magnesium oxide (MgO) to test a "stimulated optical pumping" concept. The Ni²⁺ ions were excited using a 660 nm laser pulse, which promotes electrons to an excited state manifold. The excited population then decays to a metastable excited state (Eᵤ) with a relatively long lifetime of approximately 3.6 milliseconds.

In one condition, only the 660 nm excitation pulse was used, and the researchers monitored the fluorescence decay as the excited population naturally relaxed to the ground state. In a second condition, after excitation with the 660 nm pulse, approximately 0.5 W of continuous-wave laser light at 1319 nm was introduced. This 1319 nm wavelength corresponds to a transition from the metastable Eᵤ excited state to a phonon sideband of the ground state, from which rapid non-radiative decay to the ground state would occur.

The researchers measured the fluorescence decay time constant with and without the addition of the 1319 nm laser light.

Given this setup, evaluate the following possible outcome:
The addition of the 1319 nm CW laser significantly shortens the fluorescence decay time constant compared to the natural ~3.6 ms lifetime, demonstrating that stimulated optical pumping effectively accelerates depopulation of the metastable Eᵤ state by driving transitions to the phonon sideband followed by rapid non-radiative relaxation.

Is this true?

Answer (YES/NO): YES